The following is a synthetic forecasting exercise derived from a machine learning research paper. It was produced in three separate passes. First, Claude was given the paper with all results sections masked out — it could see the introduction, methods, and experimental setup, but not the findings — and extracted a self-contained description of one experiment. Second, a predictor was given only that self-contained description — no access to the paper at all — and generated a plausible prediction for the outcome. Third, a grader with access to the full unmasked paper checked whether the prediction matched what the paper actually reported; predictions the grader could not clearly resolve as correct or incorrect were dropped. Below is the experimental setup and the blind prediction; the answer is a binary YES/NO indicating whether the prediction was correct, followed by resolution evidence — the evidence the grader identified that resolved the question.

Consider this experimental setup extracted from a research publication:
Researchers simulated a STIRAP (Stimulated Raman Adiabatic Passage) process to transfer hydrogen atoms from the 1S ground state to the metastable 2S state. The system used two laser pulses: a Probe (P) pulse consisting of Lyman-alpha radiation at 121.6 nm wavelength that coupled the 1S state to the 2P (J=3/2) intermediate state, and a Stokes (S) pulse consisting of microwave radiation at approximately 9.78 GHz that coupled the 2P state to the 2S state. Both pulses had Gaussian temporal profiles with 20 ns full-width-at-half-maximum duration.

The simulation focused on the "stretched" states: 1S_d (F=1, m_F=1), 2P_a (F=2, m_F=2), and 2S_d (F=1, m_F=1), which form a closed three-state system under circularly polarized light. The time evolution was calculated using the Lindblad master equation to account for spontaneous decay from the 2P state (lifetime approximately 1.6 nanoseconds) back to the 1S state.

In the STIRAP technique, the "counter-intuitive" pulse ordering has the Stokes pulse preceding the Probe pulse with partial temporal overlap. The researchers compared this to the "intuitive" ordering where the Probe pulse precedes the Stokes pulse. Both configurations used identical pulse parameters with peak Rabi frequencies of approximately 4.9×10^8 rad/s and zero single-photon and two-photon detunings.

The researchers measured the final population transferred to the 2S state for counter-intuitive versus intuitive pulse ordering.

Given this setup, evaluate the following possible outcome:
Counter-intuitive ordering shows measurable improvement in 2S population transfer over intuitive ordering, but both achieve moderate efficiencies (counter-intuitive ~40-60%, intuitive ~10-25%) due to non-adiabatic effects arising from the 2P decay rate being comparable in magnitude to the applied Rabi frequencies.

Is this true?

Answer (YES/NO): NO